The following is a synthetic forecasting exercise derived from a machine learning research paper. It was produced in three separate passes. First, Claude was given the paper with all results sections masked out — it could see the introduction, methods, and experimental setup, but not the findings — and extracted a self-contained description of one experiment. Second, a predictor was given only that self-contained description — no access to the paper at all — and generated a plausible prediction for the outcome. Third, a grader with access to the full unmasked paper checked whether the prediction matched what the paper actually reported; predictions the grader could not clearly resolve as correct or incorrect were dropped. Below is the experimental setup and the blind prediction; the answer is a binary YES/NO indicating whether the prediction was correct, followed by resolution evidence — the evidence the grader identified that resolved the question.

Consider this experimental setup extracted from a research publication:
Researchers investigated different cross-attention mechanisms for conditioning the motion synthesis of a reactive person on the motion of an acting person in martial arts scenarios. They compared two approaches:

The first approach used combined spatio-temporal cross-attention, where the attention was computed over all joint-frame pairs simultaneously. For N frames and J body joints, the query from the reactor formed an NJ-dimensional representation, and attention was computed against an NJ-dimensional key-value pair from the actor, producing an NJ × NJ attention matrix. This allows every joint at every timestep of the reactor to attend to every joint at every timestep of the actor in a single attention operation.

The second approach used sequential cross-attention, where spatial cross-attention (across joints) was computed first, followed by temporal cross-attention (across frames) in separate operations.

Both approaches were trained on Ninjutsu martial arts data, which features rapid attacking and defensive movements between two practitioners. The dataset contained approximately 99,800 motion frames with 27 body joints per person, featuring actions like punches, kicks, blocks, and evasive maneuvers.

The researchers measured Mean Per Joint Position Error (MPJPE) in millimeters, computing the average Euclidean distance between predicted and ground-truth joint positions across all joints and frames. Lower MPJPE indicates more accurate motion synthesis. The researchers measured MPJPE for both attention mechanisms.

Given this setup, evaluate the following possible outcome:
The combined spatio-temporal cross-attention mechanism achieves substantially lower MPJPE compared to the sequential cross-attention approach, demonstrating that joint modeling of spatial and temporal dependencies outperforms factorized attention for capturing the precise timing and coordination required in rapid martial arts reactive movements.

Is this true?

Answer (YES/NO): YES